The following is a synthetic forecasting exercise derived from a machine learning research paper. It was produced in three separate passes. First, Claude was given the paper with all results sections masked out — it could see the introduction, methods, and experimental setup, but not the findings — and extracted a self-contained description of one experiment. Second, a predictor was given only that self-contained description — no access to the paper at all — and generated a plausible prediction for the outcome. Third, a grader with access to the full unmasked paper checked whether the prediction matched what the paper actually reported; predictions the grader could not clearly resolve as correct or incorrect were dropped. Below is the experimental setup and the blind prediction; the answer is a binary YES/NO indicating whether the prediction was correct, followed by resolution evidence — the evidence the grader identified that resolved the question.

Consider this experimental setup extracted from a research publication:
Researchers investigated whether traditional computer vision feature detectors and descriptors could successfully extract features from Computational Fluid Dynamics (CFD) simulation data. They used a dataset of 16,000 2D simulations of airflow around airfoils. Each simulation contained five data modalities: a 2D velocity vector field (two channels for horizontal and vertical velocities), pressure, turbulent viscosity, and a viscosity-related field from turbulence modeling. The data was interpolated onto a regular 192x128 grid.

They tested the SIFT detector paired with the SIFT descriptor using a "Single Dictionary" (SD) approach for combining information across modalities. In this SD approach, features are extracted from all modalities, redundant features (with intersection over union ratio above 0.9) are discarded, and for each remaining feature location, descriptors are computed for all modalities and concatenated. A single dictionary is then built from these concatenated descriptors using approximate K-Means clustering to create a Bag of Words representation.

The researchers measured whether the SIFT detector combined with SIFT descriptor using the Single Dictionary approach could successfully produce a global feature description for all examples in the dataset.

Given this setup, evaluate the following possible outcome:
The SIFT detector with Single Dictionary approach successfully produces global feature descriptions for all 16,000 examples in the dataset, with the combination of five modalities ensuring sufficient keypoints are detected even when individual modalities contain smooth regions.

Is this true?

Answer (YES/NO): NO